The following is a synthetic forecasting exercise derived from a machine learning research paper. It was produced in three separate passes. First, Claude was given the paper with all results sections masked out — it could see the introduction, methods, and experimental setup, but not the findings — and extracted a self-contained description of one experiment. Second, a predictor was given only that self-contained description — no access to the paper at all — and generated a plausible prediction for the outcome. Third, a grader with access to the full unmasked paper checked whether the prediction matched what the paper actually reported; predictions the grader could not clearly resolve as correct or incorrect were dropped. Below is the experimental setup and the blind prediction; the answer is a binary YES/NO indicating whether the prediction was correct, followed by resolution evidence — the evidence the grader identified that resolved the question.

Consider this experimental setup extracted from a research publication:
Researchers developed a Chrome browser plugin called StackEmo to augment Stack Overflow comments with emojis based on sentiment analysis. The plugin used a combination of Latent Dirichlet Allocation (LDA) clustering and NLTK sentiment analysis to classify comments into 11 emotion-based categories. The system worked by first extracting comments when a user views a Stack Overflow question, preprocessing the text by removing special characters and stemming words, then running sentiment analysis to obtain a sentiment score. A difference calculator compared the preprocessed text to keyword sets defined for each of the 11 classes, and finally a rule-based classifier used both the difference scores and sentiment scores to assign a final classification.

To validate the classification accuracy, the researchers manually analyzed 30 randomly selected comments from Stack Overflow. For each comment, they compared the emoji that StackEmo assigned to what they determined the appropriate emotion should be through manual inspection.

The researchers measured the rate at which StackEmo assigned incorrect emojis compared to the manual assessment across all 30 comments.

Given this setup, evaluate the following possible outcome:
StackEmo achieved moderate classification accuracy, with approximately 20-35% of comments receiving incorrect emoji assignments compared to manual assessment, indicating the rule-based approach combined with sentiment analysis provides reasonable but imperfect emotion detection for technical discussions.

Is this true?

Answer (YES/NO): YES